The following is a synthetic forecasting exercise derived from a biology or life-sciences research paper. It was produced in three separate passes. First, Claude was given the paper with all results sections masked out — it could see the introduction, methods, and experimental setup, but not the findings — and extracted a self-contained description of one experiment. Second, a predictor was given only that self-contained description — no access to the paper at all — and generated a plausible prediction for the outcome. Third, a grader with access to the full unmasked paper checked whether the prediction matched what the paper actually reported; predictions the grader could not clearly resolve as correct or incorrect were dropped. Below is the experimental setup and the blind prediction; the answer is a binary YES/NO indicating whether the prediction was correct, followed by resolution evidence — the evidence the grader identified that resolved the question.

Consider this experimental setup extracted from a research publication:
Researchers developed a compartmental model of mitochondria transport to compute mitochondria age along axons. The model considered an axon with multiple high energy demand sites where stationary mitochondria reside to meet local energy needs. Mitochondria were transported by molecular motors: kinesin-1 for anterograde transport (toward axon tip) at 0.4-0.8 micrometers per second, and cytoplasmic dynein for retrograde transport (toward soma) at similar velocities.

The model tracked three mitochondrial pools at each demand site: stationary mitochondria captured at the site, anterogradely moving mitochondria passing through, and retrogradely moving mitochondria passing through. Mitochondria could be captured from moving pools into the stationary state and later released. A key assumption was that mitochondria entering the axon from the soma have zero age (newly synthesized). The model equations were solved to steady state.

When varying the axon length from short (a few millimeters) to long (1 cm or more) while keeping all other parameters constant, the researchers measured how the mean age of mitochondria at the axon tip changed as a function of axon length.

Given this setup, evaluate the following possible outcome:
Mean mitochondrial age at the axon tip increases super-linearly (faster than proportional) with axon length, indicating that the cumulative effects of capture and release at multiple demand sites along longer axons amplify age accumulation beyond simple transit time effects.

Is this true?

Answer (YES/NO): NO